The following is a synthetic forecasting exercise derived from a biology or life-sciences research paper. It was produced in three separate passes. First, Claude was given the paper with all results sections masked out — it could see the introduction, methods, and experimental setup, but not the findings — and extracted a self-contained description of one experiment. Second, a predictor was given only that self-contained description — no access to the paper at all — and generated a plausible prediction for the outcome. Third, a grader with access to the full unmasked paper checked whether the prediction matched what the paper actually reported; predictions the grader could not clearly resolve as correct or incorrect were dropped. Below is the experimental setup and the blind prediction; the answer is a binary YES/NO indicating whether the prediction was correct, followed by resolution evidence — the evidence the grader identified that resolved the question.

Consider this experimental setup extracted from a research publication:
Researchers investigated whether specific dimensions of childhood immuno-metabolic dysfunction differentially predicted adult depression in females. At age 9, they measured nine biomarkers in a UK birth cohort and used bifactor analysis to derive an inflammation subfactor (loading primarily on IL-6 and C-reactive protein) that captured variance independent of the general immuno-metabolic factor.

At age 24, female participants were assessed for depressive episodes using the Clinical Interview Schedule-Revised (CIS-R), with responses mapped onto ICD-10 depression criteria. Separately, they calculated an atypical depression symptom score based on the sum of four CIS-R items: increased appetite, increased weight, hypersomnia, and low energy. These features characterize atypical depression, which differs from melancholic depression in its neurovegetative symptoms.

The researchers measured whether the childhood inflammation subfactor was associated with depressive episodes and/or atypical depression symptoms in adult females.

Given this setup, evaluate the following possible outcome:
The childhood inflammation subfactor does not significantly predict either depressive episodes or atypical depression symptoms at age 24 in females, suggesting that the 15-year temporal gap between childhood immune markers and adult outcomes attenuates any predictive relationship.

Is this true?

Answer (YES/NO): NO